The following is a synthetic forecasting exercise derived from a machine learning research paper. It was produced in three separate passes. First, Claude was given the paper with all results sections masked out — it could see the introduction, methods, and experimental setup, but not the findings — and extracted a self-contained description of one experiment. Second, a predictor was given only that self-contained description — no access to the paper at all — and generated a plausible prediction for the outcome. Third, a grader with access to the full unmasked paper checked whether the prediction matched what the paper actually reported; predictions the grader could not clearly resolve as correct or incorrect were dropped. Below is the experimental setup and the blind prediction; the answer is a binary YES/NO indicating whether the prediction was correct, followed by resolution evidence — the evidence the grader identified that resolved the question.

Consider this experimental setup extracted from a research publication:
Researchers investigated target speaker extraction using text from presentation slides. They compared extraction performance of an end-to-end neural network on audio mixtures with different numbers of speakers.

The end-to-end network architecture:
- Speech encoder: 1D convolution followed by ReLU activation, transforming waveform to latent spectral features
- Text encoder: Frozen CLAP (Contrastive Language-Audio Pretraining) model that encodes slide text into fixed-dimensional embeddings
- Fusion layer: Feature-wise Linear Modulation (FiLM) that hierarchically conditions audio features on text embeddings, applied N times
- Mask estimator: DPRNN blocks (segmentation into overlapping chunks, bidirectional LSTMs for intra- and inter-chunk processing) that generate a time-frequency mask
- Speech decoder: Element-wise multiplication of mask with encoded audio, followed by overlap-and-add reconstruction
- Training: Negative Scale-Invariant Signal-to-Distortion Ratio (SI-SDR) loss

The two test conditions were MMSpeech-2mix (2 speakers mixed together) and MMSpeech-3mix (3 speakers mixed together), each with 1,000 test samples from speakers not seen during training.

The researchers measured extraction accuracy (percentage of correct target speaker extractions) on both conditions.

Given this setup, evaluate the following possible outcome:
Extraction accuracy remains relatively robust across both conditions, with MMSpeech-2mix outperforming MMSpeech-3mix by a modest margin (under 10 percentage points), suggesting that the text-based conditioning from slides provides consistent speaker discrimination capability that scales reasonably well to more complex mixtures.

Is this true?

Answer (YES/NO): YES